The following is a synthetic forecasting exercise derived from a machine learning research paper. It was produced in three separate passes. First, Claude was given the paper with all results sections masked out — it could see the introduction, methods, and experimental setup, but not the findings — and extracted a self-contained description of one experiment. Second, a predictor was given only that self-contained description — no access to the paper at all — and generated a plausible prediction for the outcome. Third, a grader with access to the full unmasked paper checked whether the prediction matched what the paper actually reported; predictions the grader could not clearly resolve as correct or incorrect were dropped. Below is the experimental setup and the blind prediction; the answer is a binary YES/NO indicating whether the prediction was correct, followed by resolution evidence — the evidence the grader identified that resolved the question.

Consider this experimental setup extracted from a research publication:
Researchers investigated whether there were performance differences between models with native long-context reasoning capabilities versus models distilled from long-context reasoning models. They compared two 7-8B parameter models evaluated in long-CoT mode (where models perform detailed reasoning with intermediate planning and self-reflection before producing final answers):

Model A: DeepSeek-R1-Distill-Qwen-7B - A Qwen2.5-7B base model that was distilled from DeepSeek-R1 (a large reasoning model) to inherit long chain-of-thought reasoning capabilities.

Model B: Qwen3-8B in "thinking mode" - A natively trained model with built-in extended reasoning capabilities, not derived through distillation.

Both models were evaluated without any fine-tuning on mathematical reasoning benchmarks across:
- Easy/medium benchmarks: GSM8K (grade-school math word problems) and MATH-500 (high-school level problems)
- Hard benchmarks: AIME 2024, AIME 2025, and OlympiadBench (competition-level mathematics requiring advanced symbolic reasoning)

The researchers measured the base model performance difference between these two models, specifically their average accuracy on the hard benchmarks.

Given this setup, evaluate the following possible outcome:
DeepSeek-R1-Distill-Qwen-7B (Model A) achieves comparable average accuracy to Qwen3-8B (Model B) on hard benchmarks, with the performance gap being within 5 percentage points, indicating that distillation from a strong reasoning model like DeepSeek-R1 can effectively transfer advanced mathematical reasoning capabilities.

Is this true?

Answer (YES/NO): NO